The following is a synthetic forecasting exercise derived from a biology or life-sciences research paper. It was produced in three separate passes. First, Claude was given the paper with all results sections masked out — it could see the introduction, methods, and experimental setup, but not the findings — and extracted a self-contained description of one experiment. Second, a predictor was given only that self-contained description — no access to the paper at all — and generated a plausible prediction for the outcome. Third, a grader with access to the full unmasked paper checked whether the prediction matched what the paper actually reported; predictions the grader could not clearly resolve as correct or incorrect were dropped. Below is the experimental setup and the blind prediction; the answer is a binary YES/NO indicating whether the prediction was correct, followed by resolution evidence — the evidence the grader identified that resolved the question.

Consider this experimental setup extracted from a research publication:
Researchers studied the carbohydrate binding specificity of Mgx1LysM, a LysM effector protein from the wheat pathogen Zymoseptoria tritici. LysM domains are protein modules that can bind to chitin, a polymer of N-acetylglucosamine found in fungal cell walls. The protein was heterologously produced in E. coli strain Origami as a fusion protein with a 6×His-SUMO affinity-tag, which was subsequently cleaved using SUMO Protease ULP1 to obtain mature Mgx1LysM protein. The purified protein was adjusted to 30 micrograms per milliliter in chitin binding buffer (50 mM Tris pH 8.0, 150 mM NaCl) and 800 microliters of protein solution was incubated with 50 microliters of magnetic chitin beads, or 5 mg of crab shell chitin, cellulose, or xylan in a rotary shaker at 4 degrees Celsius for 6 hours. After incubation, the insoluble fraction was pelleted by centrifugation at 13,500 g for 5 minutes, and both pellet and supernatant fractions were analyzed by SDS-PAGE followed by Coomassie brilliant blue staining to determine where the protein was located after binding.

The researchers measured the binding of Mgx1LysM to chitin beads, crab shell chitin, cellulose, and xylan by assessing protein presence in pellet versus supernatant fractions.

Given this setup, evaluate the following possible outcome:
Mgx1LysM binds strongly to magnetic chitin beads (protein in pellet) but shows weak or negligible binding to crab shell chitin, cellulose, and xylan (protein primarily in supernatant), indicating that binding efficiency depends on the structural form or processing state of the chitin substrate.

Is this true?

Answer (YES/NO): NO